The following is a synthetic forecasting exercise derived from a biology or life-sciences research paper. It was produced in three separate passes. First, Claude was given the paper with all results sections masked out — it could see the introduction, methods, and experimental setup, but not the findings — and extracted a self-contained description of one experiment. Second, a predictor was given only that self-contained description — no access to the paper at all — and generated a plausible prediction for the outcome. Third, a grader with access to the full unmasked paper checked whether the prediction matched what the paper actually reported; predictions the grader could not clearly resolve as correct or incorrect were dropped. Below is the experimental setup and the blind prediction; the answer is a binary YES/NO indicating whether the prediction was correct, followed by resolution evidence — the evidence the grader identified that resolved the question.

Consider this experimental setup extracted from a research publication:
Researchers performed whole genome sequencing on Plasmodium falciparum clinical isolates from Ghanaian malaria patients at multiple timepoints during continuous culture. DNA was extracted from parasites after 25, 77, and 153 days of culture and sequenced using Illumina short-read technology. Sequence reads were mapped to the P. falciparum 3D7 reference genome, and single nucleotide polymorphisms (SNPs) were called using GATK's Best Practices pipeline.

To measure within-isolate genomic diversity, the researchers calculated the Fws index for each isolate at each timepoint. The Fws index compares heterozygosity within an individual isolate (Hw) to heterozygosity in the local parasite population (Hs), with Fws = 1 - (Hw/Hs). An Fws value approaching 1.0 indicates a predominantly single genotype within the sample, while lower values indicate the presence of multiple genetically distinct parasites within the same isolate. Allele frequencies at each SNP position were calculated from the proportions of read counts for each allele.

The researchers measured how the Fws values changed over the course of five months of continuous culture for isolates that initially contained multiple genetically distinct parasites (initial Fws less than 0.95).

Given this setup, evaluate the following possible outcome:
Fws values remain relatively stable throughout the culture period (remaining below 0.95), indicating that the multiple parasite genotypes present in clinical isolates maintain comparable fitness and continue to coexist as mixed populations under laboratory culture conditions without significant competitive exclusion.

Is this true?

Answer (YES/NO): NO